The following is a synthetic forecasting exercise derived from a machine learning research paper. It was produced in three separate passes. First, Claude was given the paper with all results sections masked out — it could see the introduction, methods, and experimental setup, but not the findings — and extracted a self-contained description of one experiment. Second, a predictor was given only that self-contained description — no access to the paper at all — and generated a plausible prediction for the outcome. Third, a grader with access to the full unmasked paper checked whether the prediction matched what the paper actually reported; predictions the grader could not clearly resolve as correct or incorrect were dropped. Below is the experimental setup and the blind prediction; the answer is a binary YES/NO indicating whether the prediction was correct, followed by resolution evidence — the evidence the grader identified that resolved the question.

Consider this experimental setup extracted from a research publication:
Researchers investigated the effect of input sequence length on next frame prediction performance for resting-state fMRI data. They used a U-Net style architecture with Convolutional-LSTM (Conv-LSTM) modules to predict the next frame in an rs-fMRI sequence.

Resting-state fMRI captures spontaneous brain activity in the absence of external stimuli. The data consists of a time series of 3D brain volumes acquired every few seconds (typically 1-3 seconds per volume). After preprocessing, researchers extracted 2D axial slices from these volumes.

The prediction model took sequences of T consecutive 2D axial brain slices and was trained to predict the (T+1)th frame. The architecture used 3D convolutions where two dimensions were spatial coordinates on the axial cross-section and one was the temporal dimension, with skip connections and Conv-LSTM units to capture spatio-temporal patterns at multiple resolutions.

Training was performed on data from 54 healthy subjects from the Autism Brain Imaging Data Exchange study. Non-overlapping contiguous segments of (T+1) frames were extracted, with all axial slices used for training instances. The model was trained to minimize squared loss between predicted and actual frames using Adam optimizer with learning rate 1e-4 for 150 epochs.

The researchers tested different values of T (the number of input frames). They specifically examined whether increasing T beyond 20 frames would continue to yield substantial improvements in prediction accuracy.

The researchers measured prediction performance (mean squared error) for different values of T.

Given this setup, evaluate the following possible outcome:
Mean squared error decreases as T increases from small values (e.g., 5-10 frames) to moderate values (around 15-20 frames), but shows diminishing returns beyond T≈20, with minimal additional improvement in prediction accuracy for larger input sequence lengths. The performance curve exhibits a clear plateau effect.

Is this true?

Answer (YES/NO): YES